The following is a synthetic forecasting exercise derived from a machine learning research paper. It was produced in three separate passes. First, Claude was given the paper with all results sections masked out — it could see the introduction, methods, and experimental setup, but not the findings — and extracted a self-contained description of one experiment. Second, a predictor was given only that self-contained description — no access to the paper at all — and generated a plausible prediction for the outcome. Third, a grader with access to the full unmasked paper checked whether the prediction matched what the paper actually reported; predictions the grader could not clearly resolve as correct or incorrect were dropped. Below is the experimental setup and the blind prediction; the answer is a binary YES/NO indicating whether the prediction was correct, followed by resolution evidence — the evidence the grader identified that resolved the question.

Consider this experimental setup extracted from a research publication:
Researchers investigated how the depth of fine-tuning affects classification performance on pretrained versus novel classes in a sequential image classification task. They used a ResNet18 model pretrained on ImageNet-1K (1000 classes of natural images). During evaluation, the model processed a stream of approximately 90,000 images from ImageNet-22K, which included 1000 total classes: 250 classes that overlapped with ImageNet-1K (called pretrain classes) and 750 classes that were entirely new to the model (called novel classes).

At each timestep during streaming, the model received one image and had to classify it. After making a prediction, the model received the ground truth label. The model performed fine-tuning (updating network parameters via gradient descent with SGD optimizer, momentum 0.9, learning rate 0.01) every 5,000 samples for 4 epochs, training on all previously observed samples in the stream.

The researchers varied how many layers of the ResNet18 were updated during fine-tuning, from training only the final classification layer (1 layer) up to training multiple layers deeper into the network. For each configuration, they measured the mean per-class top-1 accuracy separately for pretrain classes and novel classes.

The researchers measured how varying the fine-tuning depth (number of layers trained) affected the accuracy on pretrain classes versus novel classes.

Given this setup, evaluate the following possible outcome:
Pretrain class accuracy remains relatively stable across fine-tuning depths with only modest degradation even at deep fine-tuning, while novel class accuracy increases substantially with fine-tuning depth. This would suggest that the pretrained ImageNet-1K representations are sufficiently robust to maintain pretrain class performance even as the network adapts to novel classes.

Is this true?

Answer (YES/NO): NO